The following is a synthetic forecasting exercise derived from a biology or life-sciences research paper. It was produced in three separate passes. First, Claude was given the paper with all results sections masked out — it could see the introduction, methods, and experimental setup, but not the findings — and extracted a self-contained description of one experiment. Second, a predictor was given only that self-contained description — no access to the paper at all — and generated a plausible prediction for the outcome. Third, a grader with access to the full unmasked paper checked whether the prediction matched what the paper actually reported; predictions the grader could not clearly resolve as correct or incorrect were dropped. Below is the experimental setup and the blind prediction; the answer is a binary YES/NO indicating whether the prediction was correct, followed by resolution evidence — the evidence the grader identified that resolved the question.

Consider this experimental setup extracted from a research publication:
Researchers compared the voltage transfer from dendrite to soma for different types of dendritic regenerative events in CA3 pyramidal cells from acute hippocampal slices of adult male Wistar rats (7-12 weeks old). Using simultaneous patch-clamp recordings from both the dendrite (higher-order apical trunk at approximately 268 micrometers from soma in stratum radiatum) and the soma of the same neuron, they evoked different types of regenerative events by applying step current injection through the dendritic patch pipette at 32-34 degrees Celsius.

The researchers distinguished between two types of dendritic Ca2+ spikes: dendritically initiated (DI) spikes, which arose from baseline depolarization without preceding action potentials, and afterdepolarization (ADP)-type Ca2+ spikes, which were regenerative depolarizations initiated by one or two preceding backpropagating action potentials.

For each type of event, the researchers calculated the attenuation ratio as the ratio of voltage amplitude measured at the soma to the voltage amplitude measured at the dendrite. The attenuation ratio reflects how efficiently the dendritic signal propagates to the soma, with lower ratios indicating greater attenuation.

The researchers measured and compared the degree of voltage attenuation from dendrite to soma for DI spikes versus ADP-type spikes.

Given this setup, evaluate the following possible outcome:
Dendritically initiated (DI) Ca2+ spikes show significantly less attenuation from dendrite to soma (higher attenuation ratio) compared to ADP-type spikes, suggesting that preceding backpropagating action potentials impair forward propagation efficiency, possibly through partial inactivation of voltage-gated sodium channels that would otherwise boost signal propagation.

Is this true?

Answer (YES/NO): NO